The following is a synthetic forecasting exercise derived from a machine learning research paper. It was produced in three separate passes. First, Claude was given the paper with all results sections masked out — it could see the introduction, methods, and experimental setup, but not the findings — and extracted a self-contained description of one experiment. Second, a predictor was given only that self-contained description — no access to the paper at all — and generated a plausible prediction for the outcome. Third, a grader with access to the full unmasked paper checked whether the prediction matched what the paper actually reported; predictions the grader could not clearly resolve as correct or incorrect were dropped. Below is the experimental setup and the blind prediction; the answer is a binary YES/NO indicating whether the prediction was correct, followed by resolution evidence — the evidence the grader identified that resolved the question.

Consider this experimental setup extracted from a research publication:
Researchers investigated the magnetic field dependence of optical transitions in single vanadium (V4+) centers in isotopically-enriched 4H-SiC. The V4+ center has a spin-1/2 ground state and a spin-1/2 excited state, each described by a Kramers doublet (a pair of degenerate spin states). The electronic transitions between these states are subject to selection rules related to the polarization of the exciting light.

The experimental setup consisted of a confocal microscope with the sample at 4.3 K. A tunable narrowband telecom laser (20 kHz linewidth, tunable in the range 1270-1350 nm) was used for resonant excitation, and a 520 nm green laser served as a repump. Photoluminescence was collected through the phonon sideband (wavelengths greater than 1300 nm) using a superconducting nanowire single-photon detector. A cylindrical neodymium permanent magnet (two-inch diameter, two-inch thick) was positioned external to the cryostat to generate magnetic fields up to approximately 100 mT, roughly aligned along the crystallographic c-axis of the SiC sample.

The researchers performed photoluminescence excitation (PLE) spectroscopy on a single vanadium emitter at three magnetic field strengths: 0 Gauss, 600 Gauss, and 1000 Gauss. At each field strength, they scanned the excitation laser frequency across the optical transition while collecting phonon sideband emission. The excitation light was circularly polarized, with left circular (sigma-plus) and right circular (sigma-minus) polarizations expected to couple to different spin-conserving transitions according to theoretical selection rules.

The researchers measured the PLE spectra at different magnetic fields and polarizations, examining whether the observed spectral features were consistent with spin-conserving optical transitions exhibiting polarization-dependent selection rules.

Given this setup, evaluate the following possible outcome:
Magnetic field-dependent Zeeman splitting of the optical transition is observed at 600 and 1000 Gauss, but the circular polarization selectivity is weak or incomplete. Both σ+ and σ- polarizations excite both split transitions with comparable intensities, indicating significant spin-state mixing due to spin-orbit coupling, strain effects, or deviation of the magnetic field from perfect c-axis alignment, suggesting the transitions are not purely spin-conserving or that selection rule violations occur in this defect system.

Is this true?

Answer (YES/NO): NO